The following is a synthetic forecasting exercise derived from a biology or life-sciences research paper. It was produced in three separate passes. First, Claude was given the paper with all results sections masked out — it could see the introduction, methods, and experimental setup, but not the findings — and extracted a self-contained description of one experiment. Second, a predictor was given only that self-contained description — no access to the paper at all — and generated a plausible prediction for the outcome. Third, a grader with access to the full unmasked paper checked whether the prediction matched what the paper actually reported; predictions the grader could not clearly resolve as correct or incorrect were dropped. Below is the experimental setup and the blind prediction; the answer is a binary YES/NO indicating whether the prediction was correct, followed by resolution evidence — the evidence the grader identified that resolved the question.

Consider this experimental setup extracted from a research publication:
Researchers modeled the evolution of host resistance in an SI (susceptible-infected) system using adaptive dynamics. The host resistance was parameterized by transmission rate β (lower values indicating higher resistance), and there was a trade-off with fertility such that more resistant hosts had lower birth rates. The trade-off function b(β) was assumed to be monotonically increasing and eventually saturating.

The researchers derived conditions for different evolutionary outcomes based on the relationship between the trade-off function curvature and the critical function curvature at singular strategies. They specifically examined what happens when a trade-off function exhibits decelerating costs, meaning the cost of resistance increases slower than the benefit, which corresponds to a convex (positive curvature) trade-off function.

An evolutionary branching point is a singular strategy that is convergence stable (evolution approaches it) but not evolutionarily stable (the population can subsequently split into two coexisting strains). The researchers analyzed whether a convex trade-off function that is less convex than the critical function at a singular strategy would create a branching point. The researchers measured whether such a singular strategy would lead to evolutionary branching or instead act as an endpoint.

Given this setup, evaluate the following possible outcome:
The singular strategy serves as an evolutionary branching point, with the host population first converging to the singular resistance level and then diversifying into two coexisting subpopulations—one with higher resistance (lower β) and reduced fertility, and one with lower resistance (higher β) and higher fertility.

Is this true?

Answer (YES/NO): YES